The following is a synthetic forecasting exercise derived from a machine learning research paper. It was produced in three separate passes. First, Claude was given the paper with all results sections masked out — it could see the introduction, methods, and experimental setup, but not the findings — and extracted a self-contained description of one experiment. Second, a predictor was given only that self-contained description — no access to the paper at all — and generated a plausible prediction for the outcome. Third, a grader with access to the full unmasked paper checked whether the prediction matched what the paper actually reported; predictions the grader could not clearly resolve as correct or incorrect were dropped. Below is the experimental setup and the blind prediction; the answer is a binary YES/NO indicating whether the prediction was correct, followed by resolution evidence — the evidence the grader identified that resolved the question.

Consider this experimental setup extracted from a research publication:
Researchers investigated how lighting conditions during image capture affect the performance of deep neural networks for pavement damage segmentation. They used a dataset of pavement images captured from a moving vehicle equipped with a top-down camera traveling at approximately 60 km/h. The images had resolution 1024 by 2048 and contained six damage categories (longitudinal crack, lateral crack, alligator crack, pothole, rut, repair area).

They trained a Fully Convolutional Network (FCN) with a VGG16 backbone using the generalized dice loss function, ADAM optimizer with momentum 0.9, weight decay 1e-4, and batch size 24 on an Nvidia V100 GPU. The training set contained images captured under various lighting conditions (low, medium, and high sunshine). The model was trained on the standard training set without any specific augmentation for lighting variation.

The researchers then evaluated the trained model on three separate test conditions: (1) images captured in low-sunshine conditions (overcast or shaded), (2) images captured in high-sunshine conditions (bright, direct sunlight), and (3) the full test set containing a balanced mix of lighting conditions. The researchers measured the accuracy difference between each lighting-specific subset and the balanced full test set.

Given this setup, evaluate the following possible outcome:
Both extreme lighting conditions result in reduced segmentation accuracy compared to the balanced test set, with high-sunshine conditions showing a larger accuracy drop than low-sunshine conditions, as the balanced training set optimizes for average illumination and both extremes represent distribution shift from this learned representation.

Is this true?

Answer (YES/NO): NO